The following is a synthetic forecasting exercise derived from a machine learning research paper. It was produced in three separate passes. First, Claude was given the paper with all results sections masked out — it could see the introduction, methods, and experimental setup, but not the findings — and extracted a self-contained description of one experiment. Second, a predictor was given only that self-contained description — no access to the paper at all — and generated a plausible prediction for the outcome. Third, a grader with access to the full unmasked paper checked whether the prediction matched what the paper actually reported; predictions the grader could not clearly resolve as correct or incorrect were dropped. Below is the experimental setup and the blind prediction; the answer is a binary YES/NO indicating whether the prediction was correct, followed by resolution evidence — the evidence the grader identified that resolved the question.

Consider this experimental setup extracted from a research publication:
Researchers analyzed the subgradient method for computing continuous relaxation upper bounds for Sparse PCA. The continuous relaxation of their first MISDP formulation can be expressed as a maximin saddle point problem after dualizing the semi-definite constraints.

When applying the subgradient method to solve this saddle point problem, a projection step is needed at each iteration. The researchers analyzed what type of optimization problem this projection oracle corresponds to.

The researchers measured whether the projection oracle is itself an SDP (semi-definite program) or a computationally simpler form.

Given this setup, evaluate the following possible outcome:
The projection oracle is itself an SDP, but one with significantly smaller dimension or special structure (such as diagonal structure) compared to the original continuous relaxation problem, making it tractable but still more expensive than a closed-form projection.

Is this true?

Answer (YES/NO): NO